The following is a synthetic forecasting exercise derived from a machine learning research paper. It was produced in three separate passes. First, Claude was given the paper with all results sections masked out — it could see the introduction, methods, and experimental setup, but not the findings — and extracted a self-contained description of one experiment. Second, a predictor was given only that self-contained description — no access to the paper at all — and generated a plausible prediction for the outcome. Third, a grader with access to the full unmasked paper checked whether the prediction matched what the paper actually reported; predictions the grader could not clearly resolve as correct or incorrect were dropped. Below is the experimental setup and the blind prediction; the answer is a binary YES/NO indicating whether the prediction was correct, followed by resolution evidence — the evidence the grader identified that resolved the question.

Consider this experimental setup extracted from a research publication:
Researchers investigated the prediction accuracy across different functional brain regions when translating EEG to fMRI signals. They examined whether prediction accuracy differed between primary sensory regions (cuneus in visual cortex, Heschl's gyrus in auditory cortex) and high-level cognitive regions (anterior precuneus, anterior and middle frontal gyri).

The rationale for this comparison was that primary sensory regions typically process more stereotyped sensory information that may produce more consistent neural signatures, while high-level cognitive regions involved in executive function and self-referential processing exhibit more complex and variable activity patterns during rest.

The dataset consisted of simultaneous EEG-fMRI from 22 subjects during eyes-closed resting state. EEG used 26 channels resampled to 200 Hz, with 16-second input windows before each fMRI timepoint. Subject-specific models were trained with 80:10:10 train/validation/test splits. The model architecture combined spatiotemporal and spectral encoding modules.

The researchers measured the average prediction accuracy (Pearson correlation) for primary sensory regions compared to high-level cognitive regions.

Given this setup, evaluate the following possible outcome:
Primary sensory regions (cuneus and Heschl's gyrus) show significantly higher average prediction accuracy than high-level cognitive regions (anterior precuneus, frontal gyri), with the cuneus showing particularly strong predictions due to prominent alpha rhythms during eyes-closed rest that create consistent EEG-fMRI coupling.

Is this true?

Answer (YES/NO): NO